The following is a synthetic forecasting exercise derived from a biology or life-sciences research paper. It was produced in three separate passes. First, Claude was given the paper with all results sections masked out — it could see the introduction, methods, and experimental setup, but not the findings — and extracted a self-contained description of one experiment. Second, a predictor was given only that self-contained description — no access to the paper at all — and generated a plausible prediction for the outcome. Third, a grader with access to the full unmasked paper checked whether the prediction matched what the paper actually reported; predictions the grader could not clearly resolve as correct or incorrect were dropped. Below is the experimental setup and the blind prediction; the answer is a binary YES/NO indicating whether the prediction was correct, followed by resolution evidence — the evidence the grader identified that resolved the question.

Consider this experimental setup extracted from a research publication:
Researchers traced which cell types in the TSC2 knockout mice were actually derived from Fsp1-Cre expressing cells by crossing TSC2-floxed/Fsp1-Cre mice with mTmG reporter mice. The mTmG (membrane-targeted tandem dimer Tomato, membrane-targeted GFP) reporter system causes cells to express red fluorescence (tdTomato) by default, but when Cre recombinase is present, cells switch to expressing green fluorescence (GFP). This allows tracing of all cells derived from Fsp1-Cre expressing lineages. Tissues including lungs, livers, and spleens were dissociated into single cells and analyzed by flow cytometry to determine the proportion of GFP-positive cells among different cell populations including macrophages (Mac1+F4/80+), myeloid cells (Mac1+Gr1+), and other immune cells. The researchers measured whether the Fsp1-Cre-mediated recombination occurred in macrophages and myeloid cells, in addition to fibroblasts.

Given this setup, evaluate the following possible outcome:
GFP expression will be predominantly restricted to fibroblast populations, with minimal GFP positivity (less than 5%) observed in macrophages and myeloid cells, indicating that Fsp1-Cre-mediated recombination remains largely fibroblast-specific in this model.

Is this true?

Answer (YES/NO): NO